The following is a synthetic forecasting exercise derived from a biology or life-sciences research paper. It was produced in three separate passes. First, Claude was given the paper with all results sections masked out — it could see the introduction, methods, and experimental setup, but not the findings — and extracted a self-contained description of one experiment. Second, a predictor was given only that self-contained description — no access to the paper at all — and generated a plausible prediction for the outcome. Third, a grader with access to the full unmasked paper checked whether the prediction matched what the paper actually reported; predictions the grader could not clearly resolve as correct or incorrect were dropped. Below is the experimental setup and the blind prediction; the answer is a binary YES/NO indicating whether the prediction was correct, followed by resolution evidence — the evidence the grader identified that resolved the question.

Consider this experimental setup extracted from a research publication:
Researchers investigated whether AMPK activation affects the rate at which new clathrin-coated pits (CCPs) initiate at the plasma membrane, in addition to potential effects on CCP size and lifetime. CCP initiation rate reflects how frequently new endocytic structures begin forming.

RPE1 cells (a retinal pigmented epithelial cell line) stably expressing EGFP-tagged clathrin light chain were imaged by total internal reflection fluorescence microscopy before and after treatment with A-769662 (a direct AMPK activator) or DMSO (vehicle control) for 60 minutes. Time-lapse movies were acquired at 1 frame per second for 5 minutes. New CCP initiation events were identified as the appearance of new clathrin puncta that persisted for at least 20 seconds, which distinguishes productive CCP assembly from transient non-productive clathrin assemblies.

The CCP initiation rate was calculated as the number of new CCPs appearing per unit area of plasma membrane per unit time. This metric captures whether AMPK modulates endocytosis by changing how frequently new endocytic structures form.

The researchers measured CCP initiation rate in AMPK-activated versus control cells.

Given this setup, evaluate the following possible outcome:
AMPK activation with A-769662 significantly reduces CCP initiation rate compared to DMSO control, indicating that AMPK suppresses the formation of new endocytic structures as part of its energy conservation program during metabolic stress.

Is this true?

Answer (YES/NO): YES